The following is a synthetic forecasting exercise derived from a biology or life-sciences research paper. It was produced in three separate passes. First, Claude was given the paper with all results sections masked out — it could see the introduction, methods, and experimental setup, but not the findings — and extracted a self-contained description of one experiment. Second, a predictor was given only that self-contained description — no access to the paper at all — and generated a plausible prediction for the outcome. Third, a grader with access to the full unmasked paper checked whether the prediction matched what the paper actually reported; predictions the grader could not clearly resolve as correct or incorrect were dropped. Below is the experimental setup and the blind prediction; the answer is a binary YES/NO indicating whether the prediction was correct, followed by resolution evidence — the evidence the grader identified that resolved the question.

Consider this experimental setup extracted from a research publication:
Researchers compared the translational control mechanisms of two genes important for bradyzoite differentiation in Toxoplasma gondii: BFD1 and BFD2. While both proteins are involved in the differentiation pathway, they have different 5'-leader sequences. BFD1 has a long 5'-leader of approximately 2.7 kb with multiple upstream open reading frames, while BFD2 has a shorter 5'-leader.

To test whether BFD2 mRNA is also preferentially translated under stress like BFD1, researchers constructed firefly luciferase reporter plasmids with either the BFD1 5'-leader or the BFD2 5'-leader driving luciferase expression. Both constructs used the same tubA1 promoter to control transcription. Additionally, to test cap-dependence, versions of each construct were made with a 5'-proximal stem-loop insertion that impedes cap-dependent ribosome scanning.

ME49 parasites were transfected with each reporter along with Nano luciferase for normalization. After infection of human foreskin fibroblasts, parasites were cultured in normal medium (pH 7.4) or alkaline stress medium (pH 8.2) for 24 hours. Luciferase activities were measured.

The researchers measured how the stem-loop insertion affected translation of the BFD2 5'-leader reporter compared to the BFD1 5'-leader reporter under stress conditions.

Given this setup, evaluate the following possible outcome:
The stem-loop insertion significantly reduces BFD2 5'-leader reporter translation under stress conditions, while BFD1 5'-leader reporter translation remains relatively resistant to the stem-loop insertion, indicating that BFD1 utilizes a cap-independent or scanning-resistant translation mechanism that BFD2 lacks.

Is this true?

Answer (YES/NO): YES